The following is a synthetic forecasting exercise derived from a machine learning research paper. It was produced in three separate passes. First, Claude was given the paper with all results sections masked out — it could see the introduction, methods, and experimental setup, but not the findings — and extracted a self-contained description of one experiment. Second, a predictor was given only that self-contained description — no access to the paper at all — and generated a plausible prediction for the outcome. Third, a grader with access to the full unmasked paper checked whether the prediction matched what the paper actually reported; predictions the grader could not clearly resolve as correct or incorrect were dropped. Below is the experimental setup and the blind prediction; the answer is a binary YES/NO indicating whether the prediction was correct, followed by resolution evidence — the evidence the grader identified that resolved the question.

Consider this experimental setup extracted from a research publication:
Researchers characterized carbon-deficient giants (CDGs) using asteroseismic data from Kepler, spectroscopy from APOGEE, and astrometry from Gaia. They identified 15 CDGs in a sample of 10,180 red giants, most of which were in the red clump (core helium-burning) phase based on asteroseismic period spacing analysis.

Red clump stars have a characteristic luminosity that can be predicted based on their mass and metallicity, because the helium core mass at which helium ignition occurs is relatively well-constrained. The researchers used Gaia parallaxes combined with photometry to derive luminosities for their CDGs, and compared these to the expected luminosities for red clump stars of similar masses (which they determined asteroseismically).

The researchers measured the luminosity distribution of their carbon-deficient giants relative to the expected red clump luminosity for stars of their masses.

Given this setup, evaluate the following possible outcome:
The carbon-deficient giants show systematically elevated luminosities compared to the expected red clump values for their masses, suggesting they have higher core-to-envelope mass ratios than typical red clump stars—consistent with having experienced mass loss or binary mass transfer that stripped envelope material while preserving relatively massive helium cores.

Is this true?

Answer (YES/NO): NO